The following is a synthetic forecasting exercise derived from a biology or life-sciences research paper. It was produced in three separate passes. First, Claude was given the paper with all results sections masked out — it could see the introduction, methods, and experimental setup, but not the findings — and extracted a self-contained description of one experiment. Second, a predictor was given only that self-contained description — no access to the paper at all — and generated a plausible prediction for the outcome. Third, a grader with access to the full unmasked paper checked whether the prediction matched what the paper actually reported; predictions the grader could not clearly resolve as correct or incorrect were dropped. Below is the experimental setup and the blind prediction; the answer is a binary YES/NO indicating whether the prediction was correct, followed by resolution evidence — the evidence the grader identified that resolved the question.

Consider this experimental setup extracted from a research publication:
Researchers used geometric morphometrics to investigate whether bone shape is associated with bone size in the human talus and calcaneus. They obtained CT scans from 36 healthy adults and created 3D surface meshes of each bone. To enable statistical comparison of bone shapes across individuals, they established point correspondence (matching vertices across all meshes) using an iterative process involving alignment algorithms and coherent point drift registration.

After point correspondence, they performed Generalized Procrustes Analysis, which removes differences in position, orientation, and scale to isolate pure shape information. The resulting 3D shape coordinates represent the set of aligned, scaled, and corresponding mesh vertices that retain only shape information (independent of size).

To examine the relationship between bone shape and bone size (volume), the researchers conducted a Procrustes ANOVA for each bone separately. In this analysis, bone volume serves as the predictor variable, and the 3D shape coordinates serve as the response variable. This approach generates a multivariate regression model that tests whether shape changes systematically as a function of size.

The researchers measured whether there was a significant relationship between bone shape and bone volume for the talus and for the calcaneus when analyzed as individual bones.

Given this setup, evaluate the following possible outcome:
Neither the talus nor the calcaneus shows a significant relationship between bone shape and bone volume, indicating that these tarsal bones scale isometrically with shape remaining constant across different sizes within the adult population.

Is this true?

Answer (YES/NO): NO